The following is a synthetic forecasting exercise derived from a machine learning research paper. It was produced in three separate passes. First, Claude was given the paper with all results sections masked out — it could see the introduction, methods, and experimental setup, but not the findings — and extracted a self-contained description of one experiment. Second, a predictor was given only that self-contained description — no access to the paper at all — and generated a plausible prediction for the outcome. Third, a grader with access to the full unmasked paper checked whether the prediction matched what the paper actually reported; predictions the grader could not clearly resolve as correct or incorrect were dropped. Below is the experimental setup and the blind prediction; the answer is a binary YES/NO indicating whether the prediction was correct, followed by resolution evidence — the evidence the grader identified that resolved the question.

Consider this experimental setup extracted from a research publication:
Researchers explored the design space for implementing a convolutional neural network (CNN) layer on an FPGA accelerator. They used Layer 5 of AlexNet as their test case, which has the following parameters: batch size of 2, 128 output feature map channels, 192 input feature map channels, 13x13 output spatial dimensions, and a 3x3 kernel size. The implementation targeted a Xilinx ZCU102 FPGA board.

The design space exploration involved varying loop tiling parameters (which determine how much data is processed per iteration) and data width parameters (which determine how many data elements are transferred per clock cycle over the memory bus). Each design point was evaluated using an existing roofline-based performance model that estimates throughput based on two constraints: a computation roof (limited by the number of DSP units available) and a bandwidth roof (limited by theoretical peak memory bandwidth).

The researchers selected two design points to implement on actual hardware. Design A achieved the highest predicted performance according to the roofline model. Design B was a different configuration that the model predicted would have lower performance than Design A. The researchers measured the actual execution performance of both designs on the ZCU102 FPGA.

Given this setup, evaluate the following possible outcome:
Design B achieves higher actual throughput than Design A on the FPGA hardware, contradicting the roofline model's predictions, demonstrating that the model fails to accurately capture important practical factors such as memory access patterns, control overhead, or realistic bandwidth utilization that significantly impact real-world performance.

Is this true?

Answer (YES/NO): YES